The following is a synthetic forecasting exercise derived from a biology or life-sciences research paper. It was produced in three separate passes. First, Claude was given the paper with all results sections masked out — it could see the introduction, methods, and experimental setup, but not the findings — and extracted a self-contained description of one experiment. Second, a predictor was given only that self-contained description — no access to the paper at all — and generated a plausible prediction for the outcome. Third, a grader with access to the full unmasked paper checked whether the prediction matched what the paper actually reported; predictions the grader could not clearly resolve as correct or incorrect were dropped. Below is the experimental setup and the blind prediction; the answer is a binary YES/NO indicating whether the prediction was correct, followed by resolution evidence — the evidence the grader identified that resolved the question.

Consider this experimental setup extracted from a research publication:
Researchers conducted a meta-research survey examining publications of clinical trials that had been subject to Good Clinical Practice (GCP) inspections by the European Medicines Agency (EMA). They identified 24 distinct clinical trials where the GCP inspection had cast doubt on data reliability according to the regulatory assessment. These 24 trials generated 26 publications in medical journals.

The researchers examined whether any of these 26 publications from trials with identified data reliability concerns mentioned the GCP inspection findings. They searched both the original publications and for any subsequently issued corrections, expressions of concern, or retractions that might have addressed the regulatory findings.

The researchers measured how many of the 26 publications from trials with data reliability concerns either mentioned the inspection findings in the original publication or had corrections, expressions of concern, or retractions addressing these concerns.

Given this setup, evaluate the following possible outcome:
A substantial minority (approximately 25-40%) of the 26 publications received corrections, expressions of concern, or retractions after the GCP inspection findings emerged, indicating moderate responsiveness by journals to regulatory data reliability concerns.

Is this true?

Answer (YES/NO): NO